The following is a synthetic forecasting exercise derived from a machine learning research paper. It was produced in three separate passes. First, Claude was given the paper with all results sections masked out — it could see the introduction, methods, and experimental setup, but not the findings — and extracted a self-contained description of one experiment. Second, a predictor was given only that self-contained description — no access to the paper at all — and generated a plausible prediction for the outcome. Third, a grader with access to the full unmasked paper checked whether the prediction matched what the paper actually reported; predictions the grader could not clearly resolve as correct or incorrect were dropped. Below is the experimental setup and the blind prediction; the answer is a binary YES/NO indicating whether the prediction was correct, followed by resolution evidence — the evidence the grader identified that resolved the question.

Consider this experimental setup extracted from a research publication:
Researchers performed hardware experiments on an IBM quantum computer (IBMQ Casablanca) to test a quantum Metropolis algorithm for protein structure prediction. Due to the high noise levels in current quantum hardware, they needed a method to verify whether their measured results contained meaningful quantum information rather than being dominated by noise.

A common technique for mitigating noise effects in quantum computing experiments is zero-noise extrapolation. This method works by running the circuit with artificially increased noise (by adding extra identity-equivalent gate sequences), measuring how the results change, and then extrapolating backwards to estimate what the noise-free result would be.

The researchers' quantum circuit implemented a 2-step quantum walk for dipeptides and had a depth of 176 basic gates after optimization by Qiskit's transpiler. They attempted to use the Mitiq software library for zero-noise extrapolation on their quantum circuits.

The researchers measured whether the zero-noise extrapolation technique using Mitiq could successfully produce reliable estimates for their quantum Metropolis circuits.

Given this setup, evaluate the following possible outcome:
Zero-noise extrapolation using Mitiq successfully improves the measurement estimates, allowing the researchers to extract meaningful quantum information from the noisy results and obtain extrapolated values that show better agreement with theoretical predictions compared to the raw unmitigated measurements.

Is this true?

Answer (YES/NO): NO